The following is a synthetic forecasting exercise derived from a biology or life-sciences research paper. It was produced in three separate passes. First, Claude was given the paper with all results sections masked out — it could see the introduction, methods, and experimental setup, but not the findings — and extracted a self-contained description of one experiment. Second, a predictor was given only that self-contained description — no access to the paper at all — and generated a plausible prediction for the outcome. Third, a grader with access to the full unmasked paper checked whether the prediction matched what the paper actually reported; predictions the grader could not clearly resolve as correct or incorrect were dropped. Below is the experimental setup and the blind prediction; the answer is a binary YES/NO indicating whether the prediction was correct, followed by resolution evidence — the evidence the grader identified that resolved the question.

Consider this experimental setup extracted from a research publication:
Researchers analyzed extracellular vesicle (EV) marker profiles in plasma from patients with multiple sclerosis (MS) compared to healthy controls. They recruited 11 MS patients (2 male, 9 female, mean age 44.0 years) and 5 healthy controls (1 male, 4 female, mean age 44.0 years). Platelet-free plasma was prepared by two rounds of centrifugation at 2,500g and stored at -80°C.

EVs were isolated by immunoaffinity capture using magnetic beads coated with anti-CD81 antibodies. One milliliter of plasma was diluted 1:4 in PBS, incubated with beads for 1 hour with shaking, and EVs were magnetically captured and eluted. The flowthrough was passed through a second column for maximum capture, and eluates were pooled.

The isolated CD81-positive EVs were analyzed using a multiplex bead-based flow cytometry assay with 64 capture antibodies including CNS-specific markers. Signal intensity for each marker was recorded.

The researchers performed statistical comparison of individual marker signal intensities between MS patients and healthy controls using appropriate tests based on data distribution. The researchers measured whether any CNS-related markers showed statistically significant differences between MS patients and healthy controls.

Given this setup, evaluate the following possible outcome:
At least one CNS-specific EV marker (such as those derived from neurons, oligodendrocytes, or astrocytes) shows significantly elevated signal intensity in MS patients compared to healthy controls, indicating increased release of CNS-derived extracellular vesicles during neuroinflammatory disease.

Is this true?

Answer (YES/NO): NO